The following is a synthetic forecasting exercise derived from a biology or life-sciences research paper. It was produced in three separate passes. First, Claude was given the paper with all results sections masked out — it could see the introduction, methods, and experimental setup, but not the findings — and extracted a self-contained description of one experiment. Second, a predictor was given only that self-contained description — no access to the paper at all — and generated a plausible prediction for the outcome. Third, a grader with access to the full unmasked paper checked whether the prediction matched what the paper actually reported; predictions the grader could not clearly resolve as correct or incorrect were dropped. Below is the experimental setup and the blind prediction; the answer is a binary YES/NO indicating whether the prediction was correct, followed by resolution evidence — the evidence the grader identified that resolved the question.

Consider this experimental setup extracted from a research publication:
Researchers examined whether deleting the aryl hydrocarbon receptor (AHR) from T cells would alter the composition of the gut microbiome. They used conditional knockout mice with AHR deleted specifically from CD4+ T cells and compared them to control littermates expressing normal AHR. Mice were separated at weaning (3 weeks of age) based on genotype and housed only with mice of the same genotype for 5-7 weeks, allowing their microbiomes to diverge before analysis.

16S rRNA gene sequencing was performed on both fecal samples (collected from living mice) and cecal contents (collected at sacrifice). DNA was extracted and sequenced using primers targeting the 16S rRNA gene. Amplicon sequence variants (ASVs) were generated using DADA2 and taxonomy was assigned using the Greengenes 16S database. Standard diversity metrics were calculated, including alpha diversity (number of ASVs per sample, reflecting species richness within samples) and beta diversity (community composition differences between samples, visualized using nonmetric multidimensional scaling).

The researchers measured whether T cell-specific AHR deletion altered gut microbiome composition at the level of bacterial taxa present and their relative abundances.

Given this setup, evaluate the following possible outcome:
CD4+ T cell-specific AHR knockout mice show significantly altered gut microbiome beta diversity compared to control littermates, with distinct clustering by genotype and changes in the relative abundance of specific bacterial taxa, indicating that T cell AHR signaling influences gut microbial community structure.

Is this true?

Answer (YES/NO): NO